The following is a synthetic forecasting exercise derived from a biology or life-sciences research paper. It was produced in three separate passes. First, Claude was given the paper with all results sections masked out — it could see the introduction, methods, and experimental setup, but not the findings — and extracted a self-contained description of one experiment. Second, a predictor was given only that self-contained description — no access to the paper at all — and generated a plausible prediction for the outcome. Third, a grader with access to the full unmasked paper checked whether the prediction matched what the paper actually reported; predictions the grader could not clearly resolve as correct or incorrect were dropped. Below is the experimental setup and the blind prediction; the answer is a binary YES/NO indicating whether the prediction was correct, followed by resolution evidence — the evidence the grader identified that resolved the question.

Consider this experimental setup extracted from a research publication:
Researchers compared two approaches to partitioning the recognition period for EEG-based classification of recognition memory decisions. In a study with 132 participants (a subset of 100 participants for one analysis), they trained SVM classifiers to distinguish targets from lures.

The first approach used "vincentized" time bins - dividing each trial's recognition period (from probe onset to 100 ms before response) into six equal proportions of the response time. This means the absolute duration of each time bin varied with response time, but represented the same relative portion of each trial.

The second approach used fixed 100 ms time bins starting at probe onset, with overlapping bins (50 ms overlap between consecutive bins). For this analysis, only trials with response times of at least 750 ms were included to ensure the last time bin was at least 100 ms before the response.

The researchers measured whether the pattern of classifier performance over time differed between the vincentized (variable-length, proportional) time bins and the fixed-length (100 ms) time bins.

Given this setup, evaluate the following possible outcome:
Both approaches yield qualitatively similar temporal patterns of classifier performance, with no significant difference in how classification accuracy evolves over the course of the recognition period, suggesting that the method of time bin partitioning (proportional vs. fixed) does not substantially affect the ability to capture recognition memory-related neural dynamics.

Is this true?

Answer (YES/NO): YES